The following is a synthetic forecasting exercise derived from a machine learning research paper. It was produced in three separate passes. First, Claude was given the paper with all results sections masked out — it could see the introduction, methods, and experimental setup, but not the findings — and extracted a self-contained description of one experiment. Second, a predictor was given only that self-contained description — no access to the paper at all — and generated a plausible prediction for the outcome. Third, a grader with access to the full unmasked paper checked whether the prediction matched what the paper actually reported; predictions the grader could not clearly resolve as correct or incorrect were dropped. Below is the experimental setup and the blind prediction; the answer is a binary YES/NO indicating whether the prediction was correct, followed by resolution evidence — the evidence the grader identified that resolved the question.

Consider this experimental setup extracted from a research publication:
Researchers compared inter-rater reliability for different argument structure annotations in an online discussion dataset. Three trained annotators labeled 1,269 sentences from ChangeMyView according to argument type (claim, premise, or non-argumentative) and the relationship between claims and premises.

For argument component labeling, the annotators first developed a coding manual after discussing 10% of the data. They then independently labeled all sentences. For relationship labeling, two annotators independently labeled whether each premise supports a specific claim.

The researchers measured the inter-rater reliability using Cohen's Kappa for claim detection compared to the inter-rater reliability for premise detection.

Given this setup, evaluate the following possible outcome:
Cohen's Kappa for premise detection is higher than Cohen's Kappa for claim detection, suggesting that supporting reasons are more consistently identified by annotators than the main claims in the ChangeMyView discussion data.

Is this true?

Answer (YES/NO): NO